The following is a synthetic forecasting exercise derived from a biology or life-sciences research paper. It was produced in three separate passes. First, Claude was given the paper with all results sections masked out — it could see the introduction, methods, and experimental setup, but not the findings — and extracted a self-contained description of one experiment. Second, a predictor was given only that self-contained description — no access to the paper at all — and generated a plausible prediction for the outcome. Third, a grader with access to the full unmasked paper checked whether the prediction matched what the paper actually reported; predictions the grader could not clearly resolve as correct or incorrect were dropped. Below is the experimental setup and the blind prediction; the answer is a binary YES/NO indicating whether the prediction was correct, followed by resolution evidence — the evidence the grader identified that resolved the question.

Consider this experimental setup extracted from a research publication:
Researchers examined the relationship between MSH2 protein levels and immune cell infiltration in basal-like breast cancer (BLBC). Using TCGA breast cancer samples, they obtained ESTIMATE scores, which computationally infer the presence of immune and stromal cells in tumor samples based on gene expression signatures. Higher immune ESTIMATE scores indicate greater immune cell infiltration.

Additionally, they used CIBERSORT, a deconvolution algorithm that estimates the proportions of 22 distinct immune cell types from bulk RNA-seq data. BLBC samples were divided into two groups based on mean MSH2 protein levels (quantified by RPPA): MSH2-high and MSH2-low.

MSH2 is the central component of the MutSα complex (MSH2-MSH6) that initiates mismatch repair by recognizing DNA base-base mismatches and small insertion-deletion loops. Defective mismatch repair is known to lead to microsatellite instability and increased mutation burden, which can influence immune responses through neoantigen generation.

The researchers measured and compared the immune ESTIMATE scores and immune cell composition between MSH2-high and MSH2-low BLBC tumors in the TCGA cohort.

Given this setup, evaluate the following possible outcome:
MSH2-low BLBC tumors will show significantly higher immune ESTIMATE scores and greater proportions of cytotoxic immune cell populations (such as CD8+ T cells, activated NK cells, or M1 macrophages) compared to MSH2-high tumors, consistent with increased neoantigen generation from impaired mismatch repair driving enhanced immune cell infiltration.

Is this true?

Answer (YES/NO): YES